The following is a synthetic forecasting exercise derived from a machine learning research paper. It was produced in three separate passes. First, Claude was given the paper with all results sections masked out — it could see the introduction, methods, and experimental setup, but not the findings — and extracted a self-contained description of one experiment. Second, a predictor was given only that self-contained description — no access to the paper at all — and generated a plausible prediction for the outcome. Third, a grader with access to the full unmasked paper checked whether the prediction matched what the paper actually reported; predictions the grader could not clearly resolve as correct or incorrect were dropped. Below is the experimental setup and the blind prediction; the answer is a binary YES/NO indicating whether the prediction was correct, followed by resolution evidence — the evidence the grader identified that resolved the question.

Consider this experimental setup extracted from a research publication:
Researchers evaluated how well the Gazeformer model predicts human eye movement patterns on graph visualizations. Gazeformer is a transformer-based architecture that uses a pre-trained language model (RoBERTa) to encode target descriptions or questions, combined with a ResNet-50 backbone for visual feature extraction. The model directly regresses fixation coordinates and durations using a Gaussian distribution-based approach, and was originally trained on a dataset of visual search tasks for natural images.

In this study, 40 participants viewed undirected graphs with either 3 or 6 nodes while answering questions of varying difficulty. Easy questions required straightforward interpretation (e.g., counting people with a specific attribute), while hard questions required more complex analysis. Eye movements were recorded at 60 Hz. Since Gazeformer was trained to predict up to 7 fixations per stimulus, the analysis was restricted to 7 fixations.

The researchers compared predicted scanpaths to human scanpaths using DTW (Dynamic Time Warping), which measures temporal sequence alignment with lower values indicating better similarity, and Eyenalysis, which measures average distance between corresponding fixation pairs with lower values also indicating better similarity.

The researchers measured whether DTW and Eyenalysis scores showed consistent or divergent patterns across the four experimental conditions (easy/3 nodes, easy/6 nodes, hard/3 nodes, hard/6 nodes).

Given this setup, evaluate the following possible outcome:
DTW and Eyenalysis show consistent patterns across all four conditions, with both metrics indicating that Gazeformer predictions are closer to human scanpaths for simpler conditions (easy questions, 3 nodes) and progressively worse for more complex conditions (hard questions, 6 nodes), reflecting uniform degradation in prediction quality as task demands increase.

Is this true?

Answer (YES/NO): NO